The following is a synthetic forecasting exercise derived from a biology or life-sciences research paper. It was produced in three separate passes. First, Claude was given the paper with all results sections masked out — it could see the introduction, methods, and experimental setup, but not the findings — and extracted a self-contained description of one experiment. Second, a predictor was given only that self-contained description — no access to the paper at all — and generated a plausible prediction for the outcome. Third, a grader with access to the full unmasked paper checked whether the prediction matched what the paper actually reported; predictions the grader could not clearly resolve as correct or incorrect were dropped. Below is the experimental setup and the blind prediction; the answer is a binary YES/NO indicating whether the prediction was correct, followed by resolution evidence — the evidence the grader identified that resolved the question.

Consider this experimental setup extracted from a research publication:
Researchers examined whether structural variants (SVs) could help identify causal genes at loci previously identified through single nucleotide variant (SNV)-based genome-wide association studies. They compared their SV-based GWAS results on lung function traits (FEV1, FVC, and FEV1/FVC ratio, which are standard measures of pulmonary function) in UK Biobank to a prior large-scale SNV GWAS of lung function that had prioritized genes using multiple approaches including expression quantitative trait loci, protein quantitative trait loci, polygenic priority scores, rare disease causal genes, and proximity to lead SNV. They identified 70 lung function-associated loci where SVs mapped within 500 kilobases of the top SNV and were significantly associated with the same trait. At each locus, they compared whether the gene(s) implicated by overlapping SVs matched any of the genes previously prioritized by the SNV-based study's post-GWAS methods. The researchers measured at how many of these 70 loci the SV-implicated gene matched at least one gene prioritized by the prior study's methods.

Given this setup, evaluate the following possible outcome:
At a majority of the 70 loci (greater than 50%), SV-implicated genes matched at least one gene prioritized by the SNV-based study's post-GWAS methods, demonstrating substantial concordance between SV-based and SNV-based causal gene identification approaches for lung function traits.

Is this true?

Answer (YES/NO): YES